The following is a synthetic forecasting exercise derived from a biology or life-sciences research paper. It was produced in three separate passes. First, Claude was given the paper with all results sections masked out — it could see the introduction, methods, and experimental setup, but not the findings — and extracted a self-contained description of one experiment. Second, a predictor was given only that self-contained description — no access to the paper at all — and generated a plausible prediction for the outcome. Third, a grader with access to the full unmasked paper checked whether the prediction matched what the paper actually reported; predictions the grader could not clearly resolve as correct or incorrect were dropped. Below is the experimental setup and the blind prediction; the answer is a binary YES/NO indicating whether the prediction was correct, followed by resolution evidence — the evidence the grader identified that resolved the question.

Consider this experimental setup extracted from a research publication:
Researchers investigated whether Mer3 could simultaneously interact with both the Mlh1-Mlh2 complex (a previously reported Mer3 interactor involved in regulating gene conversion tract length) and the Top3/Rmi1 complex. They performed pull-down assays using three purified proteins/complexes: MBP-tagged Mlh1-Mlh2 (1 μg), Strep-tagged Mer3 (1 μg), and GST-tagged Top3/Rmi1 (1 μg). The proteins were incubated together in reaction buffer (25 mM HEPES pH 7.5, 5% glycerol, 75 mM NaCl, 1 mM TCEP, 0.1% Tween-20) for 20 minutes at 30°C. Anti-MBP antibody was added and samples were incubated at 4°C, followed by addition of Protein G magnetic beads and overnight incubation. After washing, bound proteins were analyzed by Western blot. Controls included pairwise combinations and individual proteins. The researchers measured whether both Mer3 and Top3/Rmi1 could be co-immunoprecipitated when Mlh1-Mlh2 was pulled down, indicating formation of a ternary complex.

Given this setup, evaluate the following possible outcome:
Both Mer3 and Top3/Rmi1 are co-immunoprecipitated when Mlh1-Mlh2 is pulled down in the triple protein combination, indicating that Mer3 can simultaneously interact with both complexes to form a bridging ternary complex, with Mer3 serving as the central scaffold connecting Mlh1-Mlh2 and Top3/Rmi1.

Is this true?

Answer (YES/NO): NO